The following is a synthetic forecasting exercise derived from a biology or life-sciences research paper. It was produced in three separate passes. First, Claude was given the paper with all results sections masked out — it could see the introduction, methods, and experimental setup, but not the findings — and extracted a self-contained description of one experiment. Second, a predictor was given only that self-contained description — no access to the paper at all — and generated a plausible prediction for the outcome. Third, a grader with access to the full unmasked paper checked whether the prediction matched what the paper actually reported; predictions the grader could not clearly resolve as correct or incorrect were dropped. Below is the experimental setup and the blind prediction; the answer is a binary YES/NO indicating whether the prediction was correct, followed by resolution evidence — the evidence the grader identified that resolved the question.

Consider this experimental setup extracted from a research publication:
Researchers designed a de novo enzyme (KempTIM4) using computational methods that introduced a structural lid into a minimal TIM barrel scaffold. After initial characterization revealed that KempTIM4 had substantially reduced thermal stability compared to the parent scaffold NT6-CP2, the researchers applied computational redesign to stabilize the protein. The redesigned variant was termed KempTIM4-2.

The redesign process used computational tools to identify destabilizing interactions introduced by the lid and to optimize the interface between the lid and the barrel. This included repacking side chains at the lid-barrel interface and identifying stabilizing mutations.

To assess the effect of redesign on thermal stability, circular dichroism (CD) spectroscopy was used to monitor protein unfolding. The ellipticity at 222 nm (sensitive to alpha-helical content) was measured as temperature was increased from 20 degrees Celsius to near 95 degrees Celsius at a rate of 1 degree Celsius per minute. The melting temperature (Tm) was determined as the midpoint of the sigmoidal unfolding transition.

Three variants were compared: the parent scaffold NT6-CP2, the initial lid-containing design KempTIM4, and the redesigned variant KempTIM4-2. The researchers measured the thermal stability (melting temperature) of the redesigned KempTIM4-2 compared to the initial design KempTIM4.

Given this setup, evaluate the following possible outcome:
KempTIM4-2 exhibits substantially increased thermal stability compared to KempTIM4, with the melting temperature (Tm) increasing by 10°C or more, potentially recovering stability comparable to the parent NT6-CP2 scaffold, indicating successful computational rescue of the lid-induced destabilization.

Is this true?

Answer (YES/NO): YES